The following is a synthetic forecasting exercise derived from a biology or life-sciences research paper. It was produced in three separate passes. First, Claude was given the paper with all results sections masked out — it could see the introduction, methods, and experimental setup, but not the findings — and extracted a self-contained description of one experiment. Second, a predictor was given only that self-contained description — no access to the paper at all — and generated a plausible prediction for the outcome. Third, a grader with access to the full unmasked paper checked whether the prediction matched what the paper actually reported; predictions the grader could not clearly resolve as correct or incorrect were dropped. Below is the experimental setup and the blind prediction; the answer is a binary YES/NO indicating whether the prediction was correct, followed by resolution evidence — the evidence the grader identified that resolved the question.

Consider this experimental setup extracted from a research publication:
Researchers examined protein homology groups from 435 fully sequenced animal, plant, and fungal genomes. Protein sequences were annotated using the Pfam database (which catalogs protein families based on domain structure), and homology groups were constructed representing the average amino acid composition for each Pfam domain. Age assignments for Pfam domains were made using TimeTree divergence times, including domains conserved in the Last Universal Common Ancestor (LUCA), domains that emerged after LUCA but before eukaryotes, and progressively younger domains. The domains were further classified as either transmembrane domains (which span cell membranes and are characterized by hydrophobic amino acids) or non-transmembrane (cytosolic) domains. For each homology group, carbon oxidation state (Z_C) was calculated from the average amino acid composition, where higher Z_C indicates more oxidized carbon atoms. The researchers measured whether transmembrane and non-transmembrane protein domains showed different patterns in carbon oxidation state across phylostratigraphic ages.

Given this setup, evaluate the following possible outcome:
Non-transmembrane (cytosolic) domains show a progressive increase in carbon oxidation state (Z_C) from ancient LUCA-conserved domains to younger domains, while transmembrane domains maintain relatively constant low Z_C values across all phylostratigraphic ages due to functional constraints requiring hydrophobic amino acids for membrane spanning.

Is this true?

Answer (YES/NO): YES